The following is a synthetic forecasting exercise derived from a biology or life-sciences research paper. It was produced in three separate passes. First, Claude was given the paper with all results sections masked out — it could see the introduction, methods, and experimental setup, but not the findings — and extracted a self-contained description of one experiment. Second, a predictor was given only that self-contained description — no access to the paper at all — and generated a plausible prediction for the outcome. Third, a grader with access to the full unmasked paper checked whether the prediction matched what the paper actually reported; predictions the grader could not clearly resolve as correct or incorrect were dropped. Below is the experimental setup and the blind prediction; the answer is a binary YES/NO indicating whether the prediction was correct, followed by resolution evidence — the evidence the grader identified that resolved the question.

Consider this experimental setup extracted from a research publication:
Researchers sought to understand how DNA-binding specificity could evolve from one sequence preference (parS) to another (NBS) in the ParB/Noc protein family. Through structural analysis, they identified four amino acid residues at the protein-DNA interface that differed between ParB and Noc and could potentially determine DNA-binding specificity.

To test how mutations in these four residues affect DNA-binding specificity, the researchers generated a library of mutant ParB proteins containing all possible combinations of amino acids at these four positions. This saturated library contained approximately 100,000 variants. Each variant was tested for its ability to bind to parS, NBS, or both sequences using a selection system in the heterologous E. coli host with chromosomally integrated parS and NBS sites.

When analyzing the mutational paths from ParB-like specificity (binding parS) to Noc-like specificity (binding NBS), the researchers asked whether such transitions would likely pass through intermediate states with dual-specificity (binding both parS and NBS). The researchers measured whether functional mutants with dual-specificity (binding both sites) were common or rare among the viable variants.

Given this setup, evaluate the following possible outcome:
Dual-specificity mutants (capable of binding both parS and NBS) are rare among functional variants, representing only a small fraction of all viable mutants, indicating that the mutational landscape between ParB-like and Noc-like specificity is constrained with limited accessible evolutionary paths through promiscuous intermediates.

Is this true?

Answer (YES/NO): YES